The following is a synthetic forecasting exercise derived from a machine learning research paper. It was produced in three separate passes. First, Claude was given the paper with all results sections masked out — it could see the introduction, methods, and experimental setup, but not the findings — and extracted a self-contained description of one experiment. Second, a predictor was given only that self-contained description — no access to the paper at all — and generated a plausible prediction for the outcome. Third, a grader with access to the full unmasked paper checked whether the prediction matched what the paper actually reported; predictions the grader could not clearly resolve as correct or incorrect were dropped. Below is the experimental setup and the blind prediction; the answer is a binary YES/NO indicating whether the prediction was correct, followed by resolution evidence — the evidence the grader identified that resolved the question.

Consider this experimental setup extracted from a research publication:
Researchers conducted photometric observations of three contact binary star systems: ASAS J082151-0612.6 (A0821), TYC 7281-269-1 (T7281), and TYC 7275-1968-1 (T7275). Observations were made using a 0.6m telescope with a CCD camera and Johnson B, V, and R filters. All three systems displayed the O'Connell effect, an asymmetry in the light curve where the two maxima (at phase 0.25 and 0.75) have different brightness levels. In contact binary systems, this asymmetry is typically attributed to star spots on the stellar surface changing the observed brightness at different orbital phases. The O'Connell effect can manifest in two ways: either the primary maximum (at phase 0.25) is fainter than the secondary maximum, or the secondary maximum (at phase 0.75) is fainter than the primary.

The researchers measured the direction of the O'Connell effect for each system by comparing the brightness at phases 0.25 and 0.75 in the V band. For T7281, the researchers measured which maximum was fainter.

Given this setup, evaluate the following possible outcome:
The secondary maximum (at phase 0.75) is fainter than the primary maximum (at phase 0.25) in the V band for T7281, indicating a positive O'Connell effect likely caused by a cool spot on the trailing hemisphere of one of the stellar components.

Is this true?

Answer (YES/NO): NO